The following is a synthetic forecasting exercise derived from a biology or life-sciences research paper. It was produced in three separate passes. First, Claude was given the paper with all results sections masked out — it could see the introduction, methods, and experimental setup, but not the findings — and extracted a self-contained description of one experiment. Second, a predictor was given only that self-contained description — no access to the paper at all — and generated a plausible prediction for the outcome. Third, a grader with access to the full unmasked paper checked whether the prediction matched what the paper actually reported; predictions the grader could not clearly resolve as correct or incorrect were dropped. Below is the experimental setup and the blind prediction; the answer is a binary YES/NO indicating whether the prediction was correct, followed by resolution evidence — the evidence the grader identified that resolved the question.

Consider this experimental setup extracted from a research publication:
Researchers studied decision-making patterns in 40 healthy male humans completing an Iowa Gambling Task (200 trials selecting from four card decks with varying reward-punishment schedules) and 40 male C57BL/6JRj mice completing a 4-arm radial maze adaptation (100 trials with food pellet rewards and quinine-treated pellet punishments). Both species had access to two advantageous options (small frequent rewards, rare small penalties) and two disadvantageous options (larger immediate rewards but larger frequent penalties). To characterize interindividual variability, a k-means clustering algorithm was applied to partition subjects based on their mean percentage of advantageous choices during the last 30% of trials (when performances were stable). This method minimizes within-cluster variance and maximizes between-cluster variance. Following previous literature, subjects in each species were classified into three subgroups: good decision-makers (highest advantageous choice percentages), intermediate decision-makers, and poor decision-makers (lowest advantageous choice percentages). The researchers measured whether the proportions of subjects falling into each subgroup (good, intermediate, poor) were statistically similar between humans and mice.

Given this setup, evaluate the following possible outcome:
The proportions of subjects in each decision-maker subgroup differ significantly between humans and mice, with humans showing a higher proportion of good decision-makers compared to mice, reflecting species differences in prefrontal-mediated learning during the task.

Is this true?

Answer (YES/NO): NO